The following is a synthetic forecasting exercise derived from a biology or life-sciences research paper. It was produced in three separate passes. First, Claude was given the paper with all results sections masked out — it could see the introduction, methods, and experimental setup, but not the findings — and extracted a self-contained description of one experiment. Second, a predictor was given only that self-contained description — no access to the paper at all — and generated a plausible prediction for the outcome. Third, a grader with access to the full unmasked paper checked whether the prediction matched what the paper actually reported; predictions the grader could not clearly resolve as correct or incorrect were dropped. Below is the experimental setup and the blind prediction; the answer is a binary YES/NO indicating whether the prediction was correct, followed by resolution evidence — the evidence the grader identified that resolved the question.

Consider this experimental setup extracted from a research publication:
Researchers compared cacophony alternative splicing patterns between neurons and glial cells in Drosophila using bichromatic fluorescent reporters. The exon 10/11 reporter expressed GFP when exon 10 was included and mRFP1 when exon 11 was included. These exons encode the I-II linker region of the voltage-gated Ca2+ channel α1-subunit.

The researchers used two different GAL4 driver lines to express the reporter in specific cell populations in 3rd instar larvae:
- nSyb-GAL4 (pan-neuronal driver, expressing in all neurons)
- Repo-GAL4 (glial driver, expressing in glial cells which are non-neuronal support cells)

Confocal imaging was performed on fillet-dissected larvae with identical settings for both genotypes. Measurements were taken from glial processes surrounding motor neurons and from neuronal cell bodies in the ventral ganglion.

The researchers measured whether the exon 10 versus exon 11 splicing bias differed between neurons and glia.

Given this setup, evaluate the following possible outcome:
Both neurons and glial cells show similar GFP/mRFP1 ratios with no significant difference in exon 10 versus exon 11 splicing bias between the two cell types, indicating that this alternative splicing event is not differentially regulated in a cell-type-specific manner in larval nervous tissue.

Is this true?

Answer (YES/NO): NO